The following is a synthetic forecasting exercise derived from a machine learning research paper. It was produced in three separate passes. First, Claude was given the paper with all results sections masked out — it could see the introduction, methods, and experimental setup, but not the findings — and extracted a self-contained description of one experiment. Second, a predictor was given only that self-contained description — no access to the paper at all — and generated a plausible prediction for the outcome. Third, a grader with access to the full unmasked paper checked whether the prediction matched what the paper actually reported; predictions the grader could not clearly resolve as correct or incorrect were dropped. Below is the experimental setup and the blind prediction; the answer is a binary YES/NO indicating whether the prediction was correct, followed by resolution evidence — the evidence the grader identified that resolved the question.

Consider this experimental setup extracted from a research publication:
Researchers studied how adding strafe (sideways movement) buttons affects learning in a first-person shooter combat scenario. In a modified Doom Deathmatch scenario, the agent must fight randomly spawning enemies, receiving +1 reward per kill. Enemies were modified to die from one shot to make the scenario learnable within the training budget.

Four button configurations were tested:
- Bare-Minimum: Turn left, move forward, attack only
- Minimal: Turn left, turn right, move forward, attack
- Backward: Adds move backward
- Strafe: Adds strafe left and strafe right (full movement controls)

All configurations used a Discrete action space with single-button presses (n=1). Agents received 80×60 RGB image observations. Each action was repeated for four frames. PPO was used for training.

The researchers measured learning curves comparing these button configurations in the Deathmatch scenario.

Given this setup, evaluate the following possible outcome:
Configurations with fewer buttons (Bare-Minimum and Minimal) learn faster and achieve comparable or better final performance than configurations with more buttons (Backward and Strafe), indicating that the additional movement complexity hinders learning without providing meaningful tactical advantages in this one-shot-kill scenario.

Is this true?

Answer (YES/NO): NO